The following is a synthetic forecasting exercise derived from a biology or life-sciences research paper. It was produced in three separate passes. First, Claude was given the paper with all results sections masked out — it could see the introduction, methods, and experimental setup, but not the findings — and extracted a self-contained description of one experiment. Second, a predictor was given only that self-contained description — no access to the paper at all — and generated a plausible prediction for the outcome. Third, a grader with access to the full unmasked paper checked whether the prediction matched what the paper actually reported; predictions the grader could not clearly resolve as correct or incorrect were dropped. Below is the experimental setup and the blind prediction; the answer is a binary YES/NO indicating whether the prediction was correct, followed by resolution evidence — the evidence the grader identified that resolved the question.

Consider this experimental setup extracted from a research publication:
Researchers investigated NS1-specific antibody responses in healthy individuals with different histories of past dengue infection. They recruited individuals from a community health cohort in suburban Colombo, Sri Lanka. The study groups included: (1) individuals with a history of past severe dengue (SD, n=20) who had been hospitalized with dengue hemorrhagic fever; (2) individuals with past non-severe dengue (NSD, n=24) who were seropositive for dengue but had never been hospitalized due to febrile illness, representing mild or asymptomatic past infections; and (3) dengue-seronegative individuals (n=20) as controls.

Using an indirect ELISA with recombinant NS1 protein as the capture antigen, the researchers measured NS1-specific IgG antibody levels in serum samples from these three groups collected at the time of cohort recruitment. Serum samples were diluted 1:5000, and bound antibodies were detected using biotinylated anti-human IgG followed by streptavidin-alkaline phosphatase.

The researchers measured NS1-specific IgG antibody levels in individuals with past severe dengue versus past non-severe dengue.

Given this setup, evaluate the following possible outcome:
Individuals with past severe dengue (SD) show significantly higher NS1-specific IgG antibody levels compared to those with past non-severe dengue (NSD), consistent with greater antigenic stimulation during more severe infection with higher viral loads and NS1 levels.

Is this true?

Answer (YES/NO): NO